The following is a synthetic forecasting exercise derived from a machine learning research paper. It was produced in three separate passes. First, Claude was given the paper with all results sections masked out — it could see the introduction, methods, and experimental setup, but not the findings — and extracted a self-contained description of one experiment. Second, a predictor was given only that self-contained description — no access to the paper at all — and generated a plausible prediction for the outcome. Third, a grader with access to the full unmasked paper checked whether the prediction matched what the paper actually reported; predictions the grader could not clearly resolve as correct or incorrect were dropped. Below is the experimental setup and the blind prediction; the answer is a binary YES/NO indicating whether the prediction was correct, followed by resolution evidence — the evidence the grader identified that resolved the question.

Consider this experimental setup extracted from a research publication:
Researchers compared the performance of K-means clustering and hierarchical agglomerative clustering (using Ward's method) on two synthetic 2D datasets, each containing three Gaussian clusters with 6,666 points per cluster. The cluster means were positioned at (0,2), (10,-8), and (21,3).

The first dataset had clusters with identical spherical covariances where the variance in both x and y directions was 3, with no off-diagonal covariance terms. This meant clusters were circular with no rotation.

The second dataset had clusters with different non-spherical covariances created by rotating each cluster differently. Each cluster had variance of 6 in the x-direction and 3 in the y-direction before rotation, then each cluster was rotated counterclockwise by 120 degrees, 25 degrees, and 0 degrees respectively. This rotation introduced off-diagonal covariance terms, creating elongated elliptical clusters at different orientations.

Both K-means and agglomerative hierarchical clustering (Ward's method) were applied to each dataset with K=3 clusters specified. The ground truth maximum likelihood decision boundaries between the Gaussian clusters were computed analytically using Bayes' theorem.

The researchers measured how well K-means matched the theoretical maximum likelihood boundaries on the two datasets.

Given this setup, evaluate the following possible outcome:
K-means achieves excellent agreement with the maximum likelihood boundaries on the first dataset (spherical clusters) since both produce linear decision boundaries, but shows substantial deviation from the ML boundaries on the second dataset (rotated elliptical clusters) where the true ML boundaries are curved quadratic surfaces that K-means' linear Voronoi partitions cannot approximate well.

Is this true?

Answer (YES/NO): YES